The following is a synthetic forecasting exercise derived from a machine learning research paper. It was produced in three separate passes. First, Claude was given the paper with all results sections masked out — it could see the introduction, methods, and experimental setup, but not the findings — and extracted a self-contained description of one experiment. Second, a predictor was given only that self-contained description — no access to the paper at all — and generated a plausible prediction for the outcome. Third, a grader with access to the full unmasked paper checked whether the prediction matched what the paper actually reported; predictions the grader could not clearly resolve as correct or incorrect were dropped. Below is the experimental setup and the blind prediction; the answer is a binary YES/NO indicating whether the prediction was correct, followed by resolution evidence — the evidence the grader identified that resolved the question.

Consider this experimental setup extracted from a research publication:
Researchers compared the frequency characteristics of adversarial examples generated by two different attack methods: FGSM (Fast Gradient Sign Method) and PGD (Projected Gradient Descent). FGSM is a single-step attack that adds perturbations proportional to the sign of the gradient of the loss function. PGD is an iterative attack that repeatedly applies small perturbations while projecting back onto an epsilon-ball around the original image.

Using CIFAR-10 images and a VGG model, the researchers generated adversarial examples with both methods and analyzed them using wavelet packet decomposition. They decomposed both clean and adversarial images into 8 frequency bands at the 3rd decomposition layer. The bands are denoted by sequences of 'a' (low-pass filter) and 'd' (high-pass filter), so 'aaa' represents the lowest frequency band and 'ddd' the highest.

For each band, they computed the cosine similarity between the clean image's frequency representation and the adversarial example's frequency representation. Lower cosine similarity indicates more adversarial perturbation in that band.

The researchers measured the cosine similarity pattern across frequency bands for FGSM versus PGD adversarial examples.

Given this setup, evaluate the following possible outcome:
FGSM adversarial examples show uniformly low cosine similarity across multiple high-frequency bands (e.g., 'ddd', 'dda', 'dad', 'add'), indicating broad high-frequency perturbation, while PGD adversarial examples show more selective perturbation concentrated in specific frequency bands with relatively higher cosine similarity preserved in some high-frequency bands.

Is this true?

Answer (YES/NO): NO